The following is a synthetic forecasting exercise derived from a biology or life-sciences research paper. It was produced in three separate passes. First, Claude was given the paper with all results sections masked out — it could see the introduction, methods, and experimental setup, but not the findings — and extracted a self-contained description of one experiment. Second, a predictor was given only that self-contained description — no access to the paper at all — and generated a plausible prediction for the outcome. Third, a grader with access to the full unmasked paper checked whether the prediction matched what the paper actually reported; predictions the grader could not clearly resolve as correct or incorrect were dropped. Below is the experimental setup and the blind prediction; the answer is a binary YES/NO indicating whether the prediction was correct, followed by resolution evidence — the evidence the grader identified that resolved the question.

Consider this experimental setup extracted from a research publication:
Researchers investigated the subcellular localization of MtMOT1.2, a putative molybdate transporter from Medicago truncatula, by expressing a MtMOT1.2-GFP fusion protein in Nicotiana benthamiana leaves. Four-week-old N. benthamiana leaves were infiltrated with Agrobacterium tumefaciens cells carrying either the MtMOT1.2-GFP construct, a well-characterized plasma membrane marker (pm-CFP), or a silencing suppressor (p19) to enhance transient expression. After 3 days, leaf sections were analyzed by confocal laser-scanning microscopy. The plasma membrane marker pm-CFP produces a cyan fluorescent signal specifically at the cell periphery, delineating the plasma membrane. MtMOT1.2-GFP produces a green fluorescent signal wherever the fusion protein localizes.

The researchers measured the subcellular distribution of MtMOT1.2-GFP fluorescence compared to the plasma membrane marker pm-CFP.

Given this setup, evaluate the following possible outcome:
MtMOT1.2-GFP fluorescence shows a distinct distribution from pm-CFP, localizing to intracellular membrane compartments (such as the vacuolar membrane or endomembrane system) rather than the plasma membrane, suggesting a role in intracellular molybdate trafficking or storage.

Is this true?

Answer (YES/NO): NO